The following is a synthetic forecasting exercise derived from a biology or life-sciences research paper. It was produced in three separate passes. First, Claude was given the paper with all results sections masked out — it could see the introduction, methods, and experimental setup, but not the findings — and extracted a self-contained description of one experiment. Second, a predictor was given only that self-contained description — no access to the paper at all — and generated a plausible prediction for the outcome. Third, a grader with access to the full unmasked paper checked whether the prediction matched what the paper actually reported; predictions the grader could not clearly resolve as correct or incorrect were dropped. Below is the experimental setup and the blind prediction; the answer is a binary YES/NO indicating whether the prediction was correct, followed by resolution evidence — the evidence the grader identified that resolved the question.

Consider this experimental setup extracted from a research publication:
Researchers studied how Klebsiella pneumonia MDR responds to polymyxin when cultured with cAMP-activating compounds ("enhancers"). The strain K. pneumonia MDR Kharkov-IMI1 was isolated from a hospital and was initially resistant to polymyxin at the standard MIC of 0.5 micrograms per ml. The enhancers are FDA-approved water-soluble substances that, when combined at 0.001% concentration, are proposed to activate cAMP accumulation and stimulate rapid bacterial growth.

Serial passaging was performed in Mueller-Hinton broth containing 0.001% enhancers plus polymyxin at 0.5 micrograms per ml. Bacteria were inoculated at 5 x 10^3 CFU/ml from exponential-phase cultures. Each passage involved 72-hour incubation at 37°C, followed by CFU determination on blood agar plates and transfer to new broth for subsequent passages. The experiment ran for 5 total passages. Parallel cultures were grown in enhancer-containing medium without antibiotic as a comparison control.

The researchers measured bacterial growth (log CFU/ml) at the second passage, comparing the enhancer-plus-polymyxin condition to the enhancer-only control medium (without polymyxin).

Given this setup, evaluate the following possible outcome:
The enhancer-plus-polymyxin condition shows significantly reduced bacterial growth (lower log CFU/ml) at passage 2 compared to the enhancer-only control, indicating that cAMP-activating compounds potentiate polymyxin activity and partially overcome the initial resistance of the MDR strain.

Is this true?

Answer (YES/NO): NO